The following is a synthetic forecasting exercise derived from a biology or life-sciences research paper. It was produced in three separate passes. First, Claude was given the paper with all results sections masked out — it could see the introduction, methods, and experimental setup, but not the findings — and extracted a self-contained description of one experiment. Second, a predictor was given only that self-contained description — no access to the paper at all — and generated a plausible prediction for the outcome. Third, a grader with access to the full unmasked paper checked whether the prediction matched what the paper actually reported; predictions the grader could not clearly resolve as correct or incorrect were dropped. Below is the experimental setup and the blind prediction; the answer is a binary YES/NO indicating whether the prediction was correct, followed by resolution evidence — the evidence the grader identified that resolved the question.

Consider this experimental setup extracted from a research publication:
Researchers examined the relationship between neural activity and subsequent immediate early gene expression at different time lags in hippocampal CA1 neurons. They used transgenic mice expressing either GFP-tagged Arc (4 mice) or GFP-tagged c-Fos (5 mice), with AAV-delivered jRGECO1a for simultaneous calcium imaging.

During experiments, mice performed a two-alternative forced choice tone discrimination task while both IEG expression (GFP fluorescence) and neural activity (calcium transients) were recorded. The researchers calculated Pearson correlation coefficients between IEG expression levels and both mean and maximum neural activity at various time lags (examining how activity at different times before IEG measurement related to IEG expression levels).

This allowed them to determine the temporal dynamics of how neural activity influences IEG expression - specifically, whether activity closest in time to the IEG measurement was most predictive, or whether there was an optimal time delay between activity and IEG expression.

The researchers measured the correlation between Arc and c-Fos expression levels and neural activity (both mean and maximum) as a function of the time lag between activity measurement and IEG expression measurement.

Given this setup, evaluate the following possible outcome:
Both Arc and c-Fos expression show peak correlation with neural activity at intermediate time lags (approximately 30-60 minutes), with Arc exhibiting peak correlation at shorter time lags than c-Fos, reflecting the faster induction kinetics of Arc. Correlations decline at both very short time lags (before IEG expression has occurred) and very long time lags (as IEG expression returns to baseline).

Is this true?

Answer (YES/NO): NO